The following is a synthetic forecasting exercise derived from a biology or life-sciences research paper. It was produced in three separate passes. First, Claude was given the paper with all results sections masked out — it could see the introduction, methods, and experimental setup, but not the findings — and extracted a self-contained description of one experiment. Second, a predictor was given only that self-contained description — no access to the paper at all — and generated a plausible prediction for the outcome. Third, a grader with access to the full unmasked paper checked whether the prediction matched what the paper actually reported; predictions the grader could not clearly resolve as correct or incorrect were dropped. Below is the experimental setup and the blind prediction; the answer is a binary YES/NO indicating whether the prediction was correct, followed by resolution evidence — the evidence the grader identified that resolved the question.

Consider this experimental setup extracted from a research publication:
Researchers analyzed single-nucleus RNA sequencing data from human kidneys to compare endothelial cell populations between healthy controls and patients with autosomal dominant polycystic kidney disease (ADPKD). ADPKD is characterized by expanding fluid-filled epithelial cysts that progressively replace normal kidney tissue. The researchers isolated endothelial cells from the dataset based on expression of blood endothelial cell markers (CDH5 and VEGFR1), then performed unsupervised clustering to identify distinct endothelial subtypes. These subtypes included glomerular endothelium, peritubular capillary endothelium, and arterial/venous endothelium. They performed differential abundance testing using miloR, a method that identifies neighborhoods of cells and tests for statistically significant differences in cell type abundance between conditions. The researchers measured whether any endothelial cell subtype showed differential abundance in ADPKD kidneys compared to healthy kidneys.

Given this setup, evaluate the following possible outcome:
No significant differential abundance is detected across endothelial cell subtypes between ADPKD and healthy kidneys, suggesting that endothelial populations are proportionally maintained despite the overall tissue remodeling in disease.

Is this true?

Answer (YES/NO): NO